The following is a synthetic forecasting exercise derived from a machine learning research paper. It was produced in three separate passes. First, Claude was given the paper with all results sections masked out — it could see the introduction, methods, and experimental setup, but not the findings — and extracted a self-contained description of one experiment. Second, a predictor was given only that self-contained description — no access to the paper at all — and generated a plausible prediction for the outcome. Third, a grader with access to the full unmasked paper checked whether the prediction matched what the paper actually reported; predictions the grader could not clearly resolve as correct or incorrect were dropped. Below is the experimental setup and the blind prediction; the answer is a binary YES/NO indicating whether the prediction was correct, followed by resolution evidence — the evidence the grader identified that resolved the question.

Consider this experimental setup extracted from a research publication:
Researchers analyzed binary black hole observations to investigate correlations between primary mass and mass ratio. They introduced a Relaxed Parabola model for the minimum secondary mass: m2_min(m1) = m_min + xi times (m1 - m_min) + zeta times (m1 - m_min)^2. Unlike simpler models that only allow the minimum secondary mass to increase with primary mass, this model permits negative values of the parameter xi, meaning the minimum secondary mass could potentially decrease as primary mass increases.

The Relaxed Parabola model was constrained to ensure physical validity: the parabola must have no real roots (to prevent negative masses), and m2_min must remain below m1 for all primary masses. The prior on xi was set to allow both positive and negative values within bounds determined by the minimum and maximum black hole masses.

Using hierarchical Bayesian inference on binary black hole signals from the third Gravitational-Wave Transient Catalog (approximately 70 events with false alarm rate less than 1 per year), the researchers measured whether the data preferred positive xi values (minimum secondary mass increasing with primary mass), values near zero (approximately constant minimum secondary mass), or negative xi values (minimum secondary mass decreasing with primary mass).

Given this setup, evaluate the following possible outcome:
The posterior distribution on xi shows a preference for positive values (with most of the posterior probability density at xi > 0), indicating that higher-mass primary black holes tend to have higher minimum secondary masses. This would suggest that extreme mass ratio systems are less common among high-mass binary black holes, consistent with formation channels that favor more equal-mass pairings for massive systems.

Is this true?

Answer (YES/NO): NO